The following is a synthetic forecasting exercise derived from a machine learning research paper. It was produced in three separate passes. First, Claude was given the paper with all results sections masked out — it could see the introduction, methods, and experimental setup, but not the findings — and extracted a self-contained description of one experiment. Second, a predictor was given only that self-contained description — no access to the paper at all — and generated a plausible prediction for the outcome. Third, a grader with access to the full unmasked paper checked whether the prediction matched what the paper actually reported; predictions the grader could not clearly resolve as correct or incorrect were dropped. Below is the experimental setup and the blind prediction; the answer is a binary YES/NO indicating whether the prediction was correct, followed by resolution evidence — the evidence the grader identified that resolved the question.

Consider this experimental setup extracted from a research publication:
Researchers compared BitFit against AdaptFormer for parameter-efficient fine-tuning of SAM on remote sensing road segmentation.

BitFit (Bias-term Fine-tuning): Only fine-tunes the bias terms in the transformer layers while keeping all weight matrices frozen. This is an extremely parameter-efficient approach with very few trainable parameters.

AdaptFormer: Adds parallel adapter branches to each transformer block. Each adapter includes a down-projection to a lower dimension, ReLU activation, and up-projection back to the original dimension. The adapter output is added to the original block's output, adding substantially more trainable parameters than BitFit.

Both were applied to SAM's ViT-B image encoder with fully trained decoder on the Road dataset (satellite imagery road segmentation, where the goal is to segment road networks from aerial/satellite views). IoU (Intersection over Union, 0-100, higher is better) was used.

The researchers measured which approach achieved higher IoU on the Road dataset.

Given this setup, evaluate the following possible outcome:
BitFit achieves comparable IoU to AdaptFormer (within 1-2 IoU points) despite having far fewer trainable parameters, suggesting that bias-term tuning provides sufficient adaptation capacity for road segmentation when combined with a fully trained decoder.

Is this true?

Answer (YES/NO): NO